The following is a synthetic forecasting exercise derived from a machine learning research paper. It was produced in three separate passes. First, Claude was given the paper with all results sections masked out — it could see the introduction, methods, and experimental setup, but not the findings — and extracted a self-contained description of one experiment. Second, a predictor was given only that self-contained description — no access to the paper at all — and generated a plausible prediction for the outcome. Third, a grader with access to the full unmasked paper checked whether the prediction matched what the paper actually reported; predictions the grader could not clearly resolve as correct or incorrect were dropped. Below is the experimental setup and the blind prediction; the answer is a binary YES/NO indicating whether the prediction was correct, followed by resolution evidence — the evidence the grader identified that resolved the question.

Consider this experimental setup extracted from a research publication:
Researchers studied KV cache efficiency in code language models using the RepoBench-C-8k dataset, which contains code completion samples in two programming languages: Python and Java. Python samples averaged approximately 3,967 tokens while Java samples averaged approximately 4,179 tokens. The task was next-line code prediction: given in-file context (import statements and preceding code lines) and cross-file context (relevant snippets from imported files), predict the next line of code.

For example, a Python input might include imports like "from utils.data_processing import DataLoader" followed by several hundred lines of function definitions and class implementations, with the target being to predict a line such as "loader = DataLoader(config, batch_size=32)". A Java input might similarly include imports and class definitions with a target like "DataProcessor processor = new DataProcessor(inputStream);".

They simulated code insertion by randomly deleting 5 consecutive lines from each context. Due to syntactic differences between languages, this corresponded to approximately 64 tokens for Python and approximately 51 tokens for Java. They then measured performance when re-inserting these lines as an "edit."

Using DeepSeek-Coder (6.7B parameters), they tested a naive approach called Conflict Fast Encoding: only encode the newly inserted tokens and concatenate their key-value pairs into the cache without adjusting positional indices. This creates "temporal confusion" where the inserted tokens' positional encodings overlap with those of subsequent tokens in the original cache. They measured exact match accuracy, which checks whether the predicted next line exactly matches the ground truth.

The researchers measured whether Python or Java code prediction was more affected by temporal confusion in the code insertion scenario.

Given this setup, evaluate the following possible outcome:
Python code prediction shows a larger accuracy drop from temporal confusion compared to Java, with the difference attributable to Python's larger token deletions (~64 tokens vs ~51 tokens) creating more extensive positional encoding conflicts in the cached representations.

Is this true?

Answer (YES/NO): NO